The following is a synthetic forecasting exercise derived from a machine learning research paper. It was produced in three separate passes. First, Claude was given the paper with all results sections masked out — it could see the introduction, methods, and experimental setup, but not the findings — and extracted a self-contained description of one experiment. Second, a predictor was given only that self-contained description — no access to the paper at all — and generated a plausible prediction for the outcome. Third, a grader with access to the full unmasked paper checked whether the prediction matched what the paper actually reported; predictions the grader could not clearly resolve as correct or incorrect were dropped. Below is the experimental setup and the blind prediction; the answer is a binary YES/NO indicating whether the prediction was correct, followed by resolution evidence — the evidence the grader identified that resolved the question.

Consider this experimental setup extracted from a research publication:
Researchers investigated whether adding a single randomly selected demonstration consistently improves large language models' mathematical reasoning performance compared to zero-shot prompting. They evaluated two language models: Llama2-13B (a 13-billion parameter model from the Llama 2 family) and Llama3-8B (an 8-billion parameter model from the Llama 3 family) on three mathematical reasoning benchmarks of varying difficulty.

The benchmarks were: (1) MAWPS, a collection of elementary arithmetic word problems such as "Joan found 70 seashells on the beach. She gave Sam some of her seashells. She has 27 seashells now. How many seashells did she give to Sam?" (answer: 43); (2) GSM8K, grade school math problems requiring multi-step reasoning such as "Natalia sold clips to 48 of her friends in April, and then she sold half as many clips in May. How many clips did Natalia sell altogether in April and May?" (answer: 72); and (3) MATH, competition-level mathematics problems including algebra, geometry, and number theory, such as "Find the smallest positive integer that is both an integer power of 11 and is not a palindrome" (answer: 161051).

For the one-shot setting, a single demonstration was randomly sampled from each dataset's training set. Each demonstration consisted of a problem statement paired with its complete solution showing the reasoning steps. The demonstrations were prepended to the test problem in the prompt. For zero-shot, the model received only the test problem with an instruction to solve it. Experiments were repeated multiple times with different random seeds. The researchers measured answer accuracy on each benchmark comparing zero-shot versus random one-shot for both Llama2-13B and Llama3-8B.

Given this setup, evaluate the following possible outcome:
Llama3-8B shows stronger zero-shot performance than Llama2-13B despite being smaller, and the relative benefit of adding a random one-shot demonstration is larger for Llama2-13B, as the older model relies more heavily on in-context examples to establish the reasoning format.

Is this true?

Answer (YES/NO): NO